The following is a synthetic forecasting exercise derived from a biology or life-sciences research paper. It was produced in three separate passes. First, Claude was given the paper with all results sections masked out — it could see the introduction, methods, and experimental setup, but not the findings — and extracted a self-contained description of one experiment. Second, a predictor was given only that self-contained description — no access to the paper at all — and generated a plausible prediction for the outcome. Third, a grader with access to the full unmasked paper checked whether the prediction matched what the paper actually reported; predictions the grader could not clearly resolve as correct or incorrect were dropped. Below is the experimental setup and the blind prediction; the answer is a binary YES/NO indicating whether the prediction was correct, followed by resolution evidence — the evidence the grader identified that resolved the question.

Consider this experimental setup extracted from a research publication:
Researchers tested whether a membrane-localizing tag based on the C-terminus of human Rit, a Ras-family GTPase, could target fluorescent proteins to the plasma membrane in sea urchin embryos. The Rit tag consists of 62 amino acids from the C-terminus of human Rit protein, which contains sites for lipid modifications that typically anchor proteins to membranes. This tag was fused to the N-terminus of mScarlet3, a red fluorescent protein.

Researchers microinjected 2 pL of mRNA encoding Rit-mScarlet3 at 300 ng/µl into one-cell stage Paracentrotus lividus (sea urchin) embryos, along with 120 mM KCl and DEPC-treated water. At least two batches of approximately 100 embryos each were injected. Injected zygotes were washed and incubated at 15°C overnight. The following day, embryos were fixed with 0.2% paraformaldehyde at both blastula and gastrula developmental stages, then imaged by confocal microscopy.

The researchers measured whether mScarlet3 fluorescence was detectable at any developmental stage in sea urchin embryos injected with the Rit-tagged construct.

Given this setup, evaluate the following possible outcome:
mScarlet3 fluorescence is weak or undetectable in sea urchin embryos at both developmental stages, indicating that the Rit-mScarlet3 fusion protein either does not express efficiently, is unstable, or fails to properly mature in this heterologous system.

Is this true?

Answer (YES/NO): YES